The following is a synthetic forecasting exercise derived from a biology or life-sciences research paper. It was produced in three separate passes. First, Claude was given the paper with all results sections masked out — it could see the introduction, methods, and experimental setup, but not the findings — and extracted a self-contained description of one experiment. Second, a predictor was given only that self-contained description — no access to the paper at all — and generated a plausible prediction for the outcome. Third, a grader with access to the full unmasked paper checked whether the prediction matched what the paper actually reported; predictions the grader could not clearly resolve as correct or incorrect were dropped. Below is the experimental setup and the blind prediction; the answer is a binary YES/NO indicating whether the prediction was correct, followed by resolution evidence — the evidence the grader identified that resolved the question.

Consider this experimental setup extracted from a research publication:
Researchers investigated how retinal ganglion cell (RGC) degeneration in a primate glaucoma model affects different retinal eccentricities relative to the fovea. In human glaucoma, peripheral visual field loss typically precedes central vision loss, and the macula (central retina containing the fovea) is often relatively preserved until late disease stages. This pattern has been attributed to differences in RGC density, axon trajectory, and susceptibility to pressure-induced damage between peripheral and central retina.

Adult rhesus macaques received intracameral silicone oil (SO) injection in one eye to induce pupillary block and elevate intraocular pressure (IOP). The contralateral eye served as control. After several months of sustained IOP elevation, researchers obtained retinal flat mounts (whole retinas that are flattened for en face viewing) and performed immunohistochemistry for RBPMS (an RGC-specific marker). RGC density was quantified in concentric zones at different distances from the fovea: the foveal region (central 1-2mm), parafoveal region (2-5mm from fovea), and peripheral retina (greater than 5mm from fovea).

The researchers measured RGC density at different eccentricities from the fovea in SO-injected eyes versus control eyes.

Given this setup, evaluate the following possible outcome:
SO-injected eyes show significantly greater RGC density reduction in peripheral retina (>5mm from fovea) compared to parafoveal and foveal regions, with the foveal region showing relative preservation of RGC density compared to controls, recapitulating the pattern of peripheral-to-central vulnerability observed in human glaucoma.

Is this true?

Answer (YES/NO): NO